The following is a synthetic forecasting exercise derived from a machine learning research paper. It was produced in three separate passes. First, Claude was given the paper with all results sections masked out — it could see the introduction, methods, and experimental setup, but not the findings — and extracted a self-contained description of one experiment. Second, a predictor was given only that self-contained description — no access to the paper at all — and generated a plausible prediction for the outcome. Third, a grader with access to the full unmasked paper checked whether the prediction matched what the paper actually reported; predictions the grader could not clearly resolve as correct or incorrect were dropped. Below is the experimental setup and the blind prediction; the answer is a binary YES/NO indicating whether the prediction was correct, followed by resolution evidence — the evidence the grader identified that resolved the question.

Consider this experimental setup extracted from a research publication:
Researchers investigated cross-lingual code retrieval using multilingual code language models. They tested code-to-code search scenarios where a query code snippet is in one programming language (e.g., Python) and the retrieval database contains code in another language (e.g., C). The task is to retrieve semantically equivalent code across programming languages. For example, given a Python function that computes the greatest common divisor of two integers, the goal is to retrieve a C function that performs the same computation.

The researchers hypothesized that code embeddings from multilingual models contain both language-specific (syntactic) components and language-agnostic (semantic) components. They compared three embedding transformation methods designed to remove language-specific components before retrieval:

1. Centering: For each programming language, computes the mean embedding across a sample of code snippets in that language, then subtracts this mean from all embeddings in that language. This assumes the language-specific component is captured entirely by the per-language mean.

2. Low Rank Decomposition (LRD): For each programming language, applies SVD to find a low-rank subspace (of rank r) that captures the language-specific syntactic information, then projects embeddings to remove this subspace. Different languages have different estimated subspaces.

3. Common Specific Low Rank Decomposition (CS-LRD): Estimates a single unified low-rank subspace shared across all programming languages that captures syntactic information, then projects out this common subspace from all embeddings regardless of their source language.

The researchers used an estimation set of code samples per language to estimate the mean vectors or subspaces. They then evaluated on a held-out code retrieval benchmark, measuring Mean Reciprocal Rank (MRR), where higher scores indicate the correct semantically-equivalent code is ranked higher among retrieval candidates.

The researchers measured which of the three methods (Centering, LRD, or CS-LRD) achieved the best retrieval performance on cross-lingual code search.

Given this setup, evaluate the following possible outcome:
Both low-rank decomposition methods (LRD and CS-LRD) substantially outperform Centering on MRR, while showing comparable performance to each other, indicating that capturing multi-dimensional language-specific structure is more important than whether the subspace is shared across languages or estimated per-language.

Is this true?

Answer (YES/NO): NO